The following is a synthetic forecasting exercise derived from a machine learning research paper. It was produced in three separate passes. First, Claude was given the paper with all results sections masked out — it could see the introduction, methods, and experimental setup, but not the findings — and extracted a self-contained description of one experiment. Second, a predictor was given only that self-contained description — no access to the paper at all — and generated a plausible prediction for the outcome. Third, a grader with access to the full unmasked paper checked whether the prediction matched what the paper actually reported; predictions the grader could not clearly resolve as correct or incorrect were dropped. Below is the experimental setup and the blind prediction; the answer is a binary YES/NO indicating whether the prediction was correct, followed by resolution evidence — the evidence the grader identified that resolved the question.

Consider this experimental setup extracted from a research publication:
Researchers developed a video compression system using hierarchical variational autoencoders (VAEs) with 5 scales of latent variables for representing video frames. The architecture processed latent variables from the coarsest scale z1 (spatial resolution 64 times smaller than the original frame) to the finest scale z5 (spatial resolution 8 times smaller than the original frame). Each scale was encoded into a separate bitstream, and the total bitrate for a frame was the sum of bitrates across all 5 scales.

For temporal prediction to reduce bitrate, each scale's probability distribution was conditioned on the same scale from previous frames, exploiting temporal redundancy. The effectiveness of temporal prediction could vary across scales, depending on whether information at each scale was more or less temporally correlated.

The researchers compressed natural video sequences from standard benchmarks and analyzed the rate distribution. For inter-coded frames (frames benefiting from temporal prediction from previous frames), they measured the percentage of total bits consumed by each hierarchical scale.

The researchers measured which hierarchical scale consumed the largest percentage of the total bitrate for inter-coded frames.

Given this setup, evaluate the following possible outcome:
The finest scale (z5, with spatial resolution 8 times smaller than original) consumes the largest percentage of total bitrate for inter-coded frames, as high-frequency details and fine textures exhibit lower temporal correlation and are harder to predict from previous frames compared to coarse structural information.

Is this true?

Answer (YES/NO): YES